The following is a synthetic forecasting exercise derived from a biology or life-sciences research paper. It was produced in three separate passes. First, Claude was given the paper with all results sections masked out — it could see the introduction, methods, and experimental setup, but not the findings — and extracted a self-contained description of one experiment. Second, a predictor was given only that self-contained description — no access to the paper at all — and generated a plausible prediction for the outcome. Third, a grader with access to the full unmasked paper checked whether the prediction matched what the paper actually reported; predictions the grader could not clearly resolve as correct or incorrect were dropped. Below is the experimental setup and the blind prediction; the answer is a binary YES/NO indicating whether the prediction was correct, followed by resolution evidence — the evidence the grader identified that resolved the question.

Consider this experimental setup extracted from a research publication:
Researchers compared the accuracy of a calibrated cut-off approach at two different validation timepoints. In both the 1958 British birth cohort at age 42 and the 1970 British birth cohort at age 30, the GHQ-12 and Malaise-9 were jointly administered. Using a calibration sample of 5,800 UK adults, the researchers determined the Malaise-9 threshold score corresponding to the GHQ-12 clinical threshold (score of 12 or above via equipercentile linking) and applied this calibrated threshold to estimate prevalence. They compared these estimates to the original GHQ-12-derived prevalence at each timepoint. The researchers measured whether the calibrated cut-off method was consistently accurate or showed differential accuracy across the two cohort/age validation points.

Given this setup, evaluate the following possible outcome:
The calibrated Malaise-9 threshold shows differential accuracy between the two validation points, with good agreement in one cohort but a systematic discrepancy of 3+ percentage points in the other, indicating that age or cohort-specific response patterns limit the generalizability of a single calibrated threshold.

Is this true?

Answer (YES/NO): YES